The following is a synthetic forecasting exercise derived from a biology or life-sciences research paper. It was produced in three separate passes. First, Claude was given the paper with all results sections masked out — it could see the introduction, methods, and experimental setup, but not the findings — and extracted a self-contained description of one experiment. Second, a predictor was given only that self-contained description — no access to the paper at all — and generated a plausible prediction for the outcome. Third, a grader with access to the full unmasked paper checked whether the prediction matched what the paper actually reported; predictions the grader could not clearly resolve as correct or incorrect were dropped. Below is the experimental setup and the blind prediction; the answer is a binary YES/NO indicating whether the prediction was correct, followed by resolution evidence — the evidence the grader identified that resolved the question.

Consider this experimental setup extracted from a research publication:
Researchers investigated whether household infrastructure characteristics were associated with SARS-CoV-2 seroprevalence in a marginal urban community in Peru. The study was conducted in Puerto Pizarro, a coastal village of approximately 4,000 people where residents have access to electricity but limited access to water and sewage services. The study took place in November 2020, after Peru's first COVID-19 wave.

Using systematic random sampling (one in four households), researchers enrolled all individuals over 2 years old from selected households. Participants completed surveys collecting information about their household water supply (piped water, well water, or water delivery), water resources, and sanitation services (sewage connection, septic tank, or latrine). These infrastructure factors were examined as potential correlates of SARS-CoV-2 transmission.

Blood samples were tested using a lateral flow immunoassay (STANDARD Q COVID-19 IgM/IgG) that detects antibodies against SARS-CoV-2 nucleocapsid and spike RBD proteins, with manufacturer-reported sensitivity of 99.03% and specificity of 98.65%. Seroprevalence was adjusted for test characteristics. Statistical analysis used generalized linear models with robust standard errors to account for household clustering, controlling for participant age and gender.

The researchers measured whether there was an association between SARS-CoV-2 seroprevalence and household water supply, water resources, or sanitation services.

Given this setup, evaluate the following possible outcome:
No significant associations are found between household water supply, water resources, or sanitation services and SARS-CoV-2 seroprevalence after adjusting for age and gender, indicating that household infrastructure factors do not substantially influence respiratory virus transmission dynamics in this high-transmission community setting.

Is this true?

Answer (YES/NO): YES